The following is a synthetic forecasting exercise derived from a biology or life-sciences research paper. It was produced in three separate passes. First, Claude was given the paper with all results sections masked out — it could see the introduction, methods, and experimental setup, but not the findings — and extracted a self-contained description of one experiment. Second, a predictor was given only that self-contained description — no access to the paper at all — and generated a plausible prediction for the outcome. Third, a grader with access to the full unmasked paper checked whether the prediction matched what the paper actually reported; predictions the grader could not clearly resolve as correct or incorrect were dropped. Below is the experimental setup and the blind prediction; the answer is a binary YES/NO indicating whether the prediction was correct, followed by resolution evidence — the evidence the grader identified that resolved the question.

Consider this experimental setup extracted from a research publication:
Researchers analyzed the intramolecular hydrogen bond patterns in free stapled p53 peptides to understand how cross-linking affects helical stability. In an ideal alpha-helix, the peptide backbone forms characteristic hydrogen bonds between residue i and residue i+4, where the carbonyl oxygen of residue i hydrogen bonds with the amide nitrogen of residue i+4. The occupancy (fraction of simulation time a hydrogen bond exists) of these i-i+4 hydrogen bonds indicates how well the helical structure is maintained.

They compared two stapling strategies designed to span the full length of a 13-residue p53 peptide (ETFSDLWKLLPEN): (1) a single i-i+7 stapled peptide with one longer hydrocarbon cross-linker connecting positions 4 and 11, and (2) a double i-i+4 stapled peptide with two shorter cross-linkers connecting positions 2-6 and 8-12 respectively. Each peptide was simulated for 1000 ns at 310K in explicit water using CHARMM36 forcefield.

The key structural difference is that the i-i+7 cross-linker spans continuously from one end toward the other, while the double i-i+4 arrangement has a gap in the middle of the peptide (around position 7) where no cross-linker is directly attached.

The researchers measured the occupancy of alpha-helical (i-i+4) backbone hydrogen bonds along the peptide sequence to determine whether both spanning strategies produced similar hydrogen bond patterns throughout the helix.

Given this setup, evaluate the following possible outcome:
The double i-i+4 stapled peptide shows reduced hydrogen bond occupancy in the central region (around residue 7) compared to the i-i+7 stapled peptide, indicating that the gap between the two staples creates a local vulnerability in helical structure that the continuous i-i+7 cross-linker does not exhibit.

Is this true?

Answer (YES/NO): YES